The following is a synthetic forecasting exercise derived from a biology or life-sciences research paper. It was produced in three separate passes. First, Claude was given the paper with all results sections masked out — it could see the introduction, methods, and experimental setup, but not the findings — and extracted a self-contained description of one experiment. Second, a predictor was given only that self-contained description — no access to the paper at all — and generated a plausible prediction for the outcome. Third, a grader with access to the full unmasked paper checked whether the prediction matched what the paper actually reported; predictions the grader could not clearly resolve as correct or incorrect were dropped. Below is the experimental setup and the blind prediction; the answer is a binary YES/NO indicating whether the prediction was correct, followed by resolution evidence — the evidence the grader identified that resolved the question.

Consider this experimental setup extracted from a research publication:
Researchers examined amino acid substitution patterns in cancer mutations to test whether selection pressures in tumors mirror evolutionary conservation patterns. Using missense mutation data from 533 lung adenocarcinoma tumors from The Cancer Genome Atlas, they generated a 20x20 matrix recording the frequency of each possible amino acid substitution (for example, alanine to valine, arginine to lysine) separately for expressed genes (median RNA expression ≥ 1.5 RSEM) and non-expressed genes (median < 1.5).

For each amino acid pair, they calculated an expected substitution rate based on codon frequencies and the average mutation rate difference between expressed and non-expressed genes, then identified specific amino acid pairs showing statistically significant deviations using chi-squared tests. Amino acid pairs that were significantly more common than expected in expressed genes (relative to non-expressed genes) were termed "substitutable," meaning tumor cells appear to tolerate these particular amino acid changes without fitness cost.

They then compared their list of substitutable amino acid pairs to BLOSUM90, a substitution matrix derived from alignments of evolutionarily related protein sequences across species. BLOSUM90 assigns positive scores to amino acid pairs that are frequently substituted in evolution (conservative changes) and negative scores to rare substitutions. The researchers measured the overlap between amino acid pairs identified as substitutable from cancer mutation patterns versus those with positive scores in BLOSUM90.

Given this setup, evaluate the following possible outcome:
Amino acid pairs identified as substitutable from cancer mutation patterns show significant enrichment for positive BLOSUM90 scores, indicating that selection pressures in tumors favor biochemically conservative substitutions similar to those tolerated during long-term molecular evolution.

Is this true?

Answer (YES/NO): YES